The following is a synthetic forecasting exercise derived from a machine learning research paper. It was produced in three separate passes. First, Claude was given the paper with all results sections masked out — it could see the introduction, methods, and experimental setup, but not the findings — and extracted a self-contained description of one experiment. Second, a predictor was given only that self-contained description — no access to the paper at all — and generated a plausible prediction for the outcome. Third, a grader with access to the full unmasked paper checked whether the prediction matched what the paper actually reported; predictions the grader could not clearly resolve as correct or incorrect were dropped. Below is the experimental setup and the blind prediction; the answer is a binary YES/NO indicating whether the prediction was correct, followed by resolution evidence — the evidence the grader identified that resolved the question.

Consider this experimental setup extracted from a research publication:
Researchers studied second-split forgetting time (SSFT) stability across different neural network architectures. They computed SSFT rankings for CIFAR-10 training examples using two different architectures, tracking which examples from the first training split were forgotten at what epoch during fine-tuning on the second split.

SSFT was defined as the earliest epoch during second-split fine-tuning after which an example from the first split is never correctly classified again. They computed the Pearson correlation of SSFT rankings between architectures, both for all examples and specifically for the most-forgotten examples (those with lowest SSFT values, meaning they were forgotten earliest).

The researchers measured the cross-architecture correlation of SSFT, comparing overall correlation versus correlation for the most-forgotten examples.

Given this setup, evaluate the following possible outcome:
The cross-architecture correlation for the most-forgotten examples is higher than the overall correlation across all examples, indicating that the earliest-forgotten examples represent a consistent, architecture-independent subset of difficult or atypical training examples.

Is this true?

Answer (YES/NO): YES